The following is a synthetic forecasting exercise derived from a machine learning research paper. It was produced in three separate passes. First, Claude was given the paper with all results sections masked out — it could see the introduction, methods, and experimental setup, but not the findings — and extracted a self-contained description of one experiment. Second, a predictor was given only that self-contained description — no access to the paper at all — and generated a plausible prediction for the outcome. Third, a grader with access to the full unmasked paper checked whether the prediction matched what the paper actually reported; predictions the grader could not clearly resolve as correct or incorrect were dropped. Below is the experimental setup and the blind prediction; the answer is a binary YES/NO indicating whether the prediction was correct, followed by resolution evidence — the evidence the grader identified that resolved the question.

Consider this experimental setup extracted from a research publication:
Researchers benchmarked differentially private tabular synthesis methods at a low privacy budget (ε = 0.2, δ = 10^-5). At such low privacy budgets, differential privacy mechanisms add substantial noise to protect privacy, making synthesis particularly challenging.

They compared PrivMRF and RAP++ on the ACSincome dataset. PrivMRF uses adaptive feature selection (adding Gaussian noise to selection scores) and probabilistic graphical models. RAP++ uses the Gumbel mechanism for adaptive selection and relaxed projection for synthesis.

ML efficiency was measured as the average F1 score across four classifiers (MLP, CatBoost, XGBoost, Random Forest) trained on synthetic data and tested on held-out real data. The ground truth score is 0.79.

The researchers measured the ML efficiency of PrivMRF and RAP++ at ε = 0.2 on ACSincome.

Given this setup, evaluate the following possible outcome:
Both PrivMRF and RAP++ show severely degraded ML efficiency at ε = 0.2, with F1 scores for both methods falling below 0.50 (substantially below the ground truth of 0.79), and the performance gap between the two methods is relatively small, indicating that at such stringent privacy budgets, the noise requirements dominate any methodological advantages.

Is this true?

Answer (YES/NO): NO